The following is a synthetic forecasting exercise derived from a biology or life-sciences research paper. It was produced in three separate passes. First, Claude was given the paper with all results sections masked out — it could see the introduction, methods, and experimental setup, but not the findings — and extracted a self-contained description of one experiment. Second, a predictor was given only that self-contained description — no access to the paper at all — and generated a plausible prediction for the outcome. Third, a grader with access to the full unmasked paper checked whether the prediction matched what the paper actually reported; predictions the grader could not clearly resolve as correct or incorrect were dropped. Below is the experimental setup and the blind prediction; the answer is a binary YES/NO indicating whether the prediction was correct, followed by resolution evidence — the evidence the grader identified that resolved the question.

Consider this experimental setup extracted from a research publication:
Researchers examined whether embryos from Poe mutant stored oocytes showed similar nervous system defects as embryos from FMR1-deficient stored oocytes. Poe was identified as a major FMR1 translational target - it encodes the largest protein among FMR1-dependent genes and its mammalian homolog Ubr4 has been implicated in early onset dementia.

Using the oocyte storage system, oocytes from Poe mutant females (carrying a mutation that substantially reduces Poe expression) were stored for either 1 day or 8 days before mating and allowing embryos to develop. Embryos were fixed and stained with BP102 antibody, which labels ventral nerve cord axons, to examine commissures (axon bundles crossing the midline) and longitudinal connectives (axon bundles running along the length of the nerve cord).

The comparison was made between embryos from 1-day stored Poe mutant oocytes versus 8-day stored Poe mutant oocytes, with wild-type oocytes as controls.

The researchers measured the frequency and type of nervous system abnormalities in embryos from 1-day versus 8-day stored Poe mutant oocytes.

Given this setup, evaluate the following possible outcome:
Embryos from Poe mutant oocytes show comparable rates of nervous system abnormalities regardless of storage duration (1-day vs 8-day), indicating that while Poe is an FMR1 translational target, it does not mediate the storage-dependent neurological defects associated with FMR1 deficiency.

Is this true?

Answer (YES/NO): NO